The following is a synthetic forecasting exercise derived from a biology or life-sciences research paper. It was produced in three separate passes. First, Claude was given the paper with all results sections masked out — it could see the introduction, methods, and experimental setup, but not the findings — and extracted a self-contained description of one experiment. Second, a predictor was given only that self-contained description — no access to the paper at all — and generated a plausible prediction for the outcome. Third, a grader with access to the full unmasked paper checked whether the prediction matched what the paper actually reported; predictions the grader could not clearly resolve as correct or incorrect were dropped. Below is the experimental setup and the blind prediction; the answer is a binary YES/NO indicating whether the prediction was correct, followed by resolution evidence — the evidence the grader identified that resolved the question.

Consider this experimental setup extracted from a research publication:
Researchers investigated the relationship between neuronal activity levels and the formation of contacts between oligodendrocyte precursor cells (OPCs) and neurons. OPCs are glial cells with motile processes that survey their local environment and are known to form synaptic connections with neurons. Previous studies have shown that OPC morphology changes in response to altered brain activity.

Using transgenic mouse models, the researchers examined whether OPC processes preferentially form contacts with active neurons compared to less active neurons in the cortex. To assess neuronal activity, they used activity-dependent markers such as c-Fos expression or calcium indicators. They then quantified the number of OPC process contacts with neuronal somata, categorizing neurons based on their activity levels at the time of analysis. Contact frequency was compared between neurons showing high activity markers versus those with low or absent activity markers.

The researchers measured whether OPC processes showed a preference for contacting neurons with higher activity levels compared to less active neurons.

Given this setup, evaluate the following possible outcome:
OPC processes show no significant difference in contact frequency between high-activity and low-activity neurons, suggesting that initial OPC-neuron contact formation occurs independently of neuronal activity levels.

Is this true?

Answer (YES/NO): NO